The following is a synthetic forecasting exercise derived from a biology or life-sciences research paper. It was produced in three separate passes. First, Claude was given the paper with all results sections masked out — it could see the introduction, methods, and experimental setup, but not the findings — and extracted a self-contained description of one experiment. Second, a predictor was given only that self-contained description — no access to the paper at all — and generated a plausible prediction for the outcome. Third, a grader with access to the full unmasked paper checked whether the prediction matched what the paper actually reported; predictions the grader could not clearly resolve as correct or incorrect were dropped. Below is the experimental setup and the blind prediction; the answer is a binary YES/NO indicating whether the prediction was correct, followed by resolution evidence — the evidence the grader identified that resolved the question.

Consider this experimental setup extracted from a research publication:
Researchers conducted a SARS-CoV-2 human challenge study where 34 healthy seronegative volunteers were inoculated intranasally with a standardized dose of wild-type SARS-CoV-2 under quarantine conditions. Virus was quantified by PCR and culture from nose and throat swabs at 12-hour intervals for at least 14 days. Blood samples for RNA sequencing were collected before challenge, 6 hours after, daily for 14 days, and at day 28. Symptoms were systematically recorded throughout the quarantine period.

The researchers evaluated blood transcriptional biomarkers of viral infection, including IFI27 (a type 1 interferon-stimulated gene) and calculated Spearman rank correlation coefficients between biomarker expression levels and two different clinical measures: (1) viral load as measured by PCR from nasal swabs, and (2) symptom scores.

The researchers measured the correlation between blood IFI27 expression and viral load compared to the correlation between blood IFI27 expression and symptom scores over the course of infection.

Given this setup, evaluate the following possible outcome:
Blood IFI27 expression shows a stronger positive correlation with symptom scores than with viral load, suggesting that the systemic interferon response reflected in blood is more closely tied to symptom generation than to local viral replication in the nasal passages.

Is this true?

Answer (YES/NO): NO